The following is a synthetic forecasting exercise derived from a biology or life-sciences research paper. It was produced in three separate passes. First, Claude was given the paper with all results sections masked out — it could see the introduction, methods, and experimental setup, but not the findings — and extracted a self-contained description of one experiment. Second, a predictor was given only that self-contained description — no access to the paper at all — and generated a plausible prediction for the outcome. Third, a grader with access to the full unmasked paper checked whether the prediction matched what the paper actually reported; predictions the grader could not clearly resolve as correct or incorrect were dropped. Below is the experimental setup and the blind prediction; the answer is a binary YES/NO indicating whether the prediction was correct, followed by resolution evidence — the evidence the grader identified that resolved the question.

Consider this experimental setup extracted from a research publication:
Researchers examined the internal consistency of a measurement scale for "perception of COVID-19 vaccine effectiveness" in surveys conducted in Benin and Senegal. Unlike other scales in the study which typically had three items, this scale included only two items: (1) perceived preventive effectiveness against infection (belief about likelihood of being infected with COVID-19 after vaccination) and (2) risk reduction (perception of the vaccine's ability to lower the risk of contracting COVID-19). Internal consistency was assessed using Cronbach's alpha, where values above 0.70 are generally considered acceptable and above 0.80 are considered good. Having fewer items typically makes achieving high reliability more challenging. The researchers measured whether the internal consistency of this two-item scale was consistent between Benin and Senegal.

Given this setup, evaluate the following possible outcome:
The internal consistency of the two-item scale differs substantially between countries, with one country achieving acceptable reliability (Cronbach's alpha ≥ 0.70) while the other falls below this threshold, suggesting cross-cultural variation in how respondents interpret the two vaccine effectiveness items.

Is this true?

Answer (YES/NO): YES